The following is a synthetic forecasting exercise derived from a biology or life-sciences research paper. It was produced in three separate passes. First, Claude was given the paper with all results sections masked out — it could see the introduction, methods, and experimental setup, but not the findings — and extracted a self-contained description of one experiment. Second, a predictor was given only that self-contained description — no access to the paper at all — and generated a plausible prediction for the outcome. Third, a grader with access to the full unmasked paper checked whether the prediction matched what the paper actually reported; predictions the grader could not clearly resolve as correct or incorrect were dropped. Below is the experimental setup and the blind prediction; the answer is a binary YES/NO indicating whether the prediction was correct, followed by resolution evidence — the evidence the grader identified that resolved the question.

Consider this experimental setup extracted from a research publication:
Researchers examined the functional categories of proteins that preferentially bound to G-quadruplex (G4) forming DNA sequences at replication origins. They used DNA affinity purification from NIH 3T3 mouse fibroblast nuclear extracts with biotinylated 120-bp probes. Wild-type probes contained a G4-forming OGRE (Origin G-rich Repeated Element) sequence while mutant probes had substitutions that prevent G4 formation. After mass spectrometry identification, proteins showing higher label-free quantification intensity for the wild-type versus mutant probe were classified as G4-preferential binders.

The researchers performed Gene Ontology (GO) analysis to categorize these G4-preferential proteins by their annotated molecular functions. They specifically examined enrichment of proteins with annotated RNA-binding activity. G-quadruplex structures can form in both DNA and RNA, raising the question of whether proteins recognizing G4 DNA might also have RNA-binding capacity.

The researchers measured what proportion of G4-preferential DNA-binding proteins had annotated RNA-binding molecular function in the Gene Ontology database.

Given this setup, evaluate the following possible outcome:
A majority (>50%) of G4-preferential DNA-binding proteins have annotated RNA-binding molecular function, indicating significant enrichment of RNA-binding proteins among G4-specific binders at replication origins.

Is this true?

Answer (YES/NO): YES